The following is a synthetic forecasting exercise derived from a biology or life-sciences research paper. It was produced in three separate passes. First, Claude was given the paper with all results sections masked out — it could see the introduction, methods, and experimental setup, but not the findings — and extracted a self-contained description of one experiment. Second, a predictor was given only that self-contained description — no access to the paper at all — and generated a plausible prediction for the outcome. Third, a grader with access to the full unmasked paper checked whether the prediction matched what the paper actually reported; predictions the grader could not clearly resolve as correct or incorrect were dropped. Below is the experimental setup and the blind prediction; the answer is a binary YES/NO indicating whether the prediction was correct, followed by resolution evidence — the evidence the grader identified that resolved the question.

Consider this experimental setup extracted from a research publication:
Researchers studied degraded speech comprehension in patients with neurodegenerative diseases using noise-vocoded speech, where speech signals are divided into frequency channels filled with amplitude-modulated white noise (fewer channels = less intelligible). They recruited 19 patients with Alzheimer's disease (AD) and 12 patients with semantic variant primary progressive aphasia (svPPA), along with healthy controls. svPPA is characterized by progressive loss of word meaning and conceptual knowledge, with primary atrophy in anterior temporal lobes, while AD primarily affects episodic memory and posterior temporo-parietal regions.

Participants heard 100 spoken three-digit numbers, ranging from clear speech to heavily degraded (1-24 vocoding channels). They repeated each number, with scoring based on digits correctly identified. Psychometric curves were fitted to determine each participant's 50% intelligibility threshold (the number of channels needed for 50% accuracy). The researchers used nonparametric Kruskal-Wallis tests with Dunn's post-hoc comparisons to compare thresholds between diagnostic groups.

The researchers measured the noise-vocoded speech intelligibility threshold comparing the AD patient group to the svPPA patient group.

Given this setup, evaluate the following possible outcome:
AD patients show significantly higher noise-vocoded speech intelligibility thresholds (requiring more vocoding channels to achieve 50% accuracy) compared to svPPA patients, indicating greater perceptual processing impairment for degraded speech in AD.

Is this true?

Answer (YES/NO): YES